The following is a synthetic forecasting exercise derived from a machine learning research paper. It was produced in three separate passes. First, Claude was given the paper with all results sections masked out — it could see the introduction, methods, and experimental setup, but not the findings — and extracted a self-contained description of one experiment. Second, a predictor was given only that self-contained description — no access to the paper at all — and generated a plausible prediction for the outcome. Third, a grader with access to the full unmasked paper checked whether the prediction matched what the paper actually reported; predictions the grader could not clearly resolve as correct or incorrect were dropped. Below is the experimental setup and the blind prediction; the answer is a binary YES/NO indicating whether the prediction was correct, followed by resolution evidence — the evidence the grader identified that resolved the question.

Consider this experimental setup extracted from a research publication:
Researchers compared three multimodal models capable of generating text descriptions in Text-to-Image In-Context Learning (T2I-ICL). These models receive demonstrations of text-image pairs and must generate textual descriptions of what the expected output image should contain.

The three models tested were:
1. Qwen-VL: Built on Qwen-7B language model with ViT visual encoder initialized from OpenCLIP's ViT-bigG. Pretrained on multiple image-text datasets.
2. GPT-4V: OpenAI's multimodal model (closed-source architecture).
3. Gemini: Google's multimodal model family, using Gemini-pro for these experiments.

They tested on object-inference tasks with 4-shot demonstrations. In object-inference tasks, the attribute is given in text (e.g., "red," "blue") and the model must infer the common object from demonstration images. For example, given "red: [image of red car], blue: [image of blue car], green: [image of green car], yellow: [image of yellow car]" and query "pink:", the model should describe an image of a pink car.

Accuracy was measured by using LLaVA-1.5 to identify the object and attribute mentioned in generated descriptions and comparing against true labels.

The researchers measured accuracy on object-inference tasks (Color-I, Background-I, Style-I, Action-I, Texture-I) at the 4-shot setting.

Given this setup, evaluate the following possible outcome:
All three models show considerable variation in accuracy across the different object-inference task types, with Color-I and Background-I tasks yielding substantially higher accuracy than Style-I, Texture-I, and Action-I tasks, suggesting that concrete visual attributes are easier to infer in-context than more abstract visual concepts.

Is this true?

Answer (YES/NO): NO